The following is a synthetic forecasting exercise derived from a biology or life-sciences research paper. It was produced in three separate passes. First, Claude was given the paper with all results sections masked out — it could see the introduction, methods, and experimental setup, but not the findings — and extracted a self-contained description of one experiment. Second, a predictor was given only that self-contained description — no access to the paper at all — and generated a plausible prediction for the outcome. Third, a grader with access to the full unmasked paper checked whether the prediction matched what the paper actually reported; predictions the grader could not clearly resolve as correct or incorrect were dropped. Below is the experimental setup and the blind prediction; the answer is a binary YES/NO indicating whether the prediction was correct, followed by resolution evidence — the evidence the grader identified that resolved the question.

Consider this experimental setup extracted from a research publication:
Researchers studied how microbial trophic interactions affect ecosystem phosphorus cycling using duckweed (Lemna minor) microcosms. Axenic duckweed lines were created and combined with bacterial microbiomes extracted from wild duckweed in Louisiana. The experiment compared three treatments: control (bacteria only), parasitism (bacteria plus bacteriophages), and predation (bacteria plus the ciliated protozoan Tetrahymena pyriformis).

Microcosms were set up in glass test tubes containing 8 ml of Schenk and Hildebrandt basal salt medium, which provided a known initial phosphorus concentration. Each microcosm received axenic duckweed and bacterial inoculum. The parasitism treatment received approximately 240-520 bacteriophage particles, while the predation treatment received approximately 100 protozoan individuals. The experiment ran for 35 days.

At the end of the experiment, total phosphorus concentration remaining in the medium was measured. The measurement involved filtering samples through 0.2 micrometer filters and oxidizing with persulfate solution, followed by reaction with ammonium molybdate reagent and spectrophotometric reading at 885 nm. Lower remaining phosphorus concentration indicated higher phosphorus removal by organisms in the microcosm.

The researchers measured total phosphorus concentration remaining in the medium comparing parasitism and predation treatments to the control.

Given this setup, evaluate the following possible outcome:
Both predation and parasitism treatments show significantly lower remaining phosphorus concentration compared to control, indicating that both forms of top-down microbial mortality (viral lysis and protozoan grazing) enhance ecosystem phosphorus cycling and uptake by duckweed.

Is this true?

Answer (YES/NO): NO